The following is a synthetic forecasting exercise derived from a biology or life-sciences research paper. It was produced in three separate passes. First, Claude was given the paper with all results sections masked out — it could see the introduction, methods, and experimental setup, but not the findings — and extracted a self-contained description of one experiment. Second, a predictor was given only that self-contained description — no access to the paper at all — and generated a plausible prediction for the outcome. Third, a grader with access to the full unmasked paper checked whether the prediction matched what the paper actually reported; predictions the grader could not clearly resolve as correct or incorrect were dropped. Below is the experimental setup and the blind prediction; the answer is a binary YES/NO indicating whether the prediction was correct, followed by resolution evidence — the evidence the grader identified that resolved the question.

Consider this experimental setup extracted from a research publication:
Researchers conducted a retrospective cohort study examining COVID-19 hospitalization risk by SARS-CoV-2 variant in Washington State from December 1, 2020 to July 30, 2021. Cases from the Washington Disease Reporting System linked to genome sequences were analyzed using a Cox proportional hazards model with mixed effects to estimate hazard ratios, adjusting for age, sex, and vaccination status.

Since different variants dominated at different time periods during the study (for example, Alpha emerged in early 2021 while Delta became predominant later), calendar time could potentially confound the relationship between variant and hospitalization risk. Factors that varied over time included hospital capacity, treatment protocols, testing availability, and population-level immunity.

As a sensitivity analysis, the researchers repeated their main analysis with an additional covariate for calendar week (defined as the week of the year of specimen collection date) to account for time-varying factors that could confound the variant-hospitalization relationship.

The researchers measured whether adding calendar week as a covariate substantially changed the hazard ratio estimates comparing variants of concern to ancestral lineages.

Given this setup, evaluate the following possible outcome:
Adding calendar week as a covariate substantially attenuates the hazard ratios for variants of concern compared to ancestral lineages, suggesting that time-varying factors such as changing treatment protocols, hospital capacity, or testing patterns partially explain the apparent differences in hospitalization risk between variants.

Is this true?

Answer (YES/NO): NO